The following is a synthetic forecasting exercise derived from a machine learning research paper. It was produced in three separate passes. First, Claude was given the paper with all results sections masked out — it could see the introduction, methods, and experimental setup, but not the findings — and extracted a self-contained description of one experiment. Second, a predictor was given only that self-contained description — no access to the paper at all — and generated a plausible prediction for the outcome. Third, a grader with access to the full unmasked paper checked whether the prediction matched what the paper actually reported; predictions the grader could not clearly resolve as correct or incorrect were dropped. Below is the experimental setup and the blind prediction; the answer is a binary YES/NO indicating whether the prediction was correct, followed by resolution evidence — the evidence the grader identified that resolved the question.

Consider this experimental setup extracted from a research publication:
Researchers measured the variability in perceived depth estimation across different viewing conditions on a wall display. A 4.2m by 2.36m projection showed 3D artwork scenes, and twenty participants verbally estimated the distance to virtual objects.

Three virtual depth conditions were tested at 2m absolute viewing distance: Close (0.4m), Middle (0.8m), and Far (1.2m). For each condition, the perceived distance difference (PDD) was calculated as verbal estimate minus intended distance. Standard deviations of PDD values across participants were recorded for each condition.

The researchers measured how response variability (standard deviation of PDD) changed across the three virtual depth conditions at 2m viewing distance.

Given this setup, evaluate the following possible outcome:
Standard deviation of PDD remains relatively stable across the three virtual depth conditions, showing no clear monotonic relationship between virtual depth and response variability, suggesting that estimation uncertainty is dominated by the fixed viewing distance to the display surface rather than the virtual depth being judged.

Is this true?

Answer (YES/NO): NO